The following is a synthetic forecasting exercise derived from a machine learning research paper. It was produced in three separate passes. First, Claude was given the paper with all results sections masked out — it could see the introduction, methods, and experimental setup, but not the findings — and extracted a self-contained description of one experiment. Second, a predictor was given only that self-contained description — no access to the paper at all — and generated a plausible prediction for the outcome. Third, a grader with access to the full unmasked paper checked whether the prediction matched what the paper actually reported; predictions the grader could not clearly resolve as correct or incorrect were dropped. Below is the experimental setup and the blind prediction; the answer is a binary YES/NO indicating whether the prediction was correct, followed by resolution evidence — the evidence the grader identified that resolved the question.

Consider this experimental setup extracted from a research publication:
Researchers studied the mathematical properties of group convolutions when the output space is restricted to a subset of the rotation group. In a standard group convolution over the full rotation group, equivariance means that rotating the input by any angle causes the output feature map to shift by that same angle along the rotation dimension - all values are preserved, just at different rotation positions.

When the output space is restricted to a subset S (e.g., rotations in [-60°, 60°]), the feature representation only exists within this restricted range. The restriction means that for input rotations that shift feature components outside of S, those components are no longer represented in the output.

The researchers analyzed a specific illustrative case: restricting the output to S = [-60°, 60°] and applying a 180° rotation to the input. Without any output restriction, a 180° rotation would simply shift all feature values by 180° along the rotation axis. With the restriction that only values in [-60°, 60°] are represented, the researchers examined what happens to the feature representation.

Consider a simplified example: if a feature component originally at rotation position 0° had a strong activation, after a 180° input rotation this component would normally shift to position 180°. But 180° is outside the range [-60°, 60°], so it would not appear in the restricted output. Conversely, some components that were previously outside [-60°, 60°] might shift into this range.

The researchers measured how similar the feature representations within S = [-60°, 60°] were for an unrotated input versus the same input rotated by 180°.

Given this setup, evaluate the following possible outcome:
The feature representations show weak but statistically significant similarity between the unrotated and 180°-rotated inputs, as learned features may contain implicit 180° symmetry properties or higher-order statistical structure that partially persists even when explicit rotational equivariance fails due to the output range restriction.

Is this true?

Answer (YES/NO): NO